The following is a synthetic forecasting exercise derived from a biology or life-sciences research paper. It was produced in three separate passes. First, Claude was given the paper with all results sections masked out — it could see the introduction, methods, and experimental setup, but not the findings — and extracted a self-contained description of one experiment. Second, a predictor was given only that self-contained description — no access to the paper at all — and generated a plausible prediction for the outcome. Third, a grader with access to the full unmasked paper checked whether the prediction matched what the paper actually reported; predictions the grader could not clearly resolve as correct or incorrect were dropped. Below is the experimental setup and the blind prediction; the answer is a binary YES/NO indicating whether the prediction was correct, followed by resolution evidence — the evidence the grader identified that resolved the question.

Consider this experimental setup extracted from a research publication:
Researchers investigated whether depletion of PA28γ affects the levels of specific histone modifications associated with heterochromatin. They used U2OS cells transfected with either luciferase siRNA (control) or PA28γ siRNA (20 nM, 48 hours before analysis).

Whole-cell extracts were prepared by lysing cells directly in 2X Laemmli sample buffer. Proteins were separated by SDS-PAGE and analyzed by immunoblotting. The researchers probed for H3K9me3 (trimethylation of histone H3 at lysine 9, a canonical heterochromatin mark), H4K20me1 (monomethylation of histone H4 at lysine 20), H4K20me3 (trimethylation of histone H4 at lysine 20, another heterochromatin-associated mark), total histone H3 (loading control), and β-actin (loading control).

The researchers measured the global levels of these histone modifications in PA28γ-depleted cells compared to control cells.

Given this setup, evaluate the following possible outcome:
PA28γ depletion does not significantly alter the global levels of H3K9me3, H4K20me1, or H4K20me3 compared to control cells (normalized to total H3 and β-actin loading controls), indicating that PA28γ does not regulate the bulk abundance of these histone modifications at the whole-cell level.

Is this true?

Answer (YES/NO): NO